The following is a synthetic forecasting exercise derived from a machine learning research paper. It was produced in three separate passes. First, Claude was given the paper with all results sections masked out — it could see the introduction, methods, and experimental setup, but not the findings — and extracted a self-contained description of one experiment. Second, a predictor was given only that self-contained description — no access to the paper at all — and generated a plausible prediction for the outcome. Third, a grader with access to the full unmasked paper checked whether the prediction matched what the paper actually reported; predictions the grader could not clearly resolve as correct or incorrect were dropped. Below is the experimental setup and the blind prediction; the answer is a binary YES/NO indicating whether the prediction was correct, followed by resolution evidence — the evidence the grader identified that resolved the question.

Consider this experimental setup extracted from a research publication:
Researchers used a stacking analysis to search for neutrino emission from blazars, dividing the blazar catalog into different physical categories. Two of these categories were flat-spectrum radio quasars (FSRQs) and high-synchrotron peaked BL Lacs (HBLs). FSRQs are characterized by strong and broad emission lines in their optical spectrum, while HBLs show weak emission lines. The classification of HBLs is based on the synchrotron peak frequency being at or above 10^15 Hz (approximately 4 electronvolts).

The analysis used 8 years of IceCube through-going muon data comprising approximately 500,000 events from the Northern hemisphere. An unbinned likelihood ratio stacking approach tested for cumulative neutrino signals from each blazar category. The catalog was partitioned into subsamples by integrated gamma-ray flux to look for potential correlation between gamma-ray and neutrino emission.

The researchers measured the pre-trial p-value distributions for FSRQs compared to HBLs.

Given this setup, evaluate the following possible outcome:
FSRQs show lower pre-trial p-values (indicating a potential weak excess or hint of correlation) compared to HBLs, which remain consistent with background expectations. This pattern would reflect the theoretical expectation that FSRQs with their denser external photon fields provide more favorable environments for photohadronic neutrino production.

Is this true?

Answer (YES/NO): NO